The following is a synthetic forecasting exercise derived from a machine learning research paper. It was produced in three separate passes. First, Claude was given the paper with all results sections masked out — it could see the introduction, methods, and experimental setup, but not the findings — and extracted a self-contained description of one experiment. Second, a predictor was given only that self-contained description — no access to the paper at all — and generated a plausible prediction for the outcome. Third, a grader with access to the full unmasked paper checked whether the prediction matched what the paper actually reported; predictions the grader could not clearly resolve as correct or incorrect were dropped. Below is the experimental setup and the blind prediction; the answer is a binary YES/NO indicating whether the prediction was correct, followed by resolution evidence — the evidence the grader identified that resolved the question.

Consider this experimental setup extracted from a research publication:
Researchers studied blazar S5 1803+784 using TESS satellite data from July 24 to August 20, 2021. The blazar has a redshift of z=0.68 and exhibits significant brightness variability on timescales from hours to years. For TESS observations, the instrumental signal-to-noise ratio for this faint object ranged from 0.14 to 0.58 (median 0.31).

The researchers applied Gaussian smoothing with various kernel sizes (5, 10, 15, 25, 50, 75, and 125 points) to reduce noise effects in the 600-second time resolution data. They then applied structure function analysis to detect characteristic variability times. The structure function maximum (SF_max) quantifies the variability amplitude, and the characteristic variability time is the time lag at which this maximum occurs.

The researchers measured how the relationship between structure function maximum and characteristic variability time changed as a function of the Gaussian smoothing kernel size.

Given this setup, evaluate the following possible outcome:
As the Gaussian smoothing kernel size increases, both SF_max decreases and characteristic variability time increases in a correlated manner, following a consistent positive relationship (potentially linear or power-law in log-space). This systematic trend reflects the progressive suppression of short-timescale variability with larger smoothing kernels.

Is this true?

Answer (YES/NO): NO